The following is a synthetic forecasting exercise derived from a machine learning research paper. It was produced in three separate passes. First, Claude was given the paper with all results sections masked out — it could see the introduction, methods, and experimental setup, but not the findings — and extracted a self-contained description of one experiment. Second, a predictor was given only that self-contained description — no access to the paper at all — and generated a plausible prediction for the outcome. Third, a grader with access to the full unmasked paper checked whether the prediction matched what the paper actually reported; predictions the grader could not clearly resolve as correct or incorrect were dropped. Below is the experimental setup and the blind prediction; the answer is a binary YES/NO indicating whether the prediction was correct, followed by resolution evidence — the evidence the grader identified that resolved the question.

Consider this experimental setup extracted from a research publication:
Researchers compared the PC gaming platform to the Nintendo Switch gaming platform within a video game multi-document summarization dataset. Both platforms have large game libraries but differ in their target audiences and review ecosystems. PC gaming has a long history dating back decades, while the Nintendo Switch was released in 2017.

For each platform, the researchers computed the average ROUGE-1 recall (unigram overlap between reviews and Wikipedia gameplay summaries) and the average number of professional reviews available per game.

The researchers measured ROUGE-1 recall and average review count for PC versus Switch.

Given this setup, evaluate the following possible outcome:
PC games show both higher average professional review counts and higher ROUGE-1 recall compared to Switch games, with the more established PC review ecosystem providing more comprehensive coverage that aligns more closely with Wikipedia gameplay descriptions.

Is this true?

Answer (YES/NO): NO